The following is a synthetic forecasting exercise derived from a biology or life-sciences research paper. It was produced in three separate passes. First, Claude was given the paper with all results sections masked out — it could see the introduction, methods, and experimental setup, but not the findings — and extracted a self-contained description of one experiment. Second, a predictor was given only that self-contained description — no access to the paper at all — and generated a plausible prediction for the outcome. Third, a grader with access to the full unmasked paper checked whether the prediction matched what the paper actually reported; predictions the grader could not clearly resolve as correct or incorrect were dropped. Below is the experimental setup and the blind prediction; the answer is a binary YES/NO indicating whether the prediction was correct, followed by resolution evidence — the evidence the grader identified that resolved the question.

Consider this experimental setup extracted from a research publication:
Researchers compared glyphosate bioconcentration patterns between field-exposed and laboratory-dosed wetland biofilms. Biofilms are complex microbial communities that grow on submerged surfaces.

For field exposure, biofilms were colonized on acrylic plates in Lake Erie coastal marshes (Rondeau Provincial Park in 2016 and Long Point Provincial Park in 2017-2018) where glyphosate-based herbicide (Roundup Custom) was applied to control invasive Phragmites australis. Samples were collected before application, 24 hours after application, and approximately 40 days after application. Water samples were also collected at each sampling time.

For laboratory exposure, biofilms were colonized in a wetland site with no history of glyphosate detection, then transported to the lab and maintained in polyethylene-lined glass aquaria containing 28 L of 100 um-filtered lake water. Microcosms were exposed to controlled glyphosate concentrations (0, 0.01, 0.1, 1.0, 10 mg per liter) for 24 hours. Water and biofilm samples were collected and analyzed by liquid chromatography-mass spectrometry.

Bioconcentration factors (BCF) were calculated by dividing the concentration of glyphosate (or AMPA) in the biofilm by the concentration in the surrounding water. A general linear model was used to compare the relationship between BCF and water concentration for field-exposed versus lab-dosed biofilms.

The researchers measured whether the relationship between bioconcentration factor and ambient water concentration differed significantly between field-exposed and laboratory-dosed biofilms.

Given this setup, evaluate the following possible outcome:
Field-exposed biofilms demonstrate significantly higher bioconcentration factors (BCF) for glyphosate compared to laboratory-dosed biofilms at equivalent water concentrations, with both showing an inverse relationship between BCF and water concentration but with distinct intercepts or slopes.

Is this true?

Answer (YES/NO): NO